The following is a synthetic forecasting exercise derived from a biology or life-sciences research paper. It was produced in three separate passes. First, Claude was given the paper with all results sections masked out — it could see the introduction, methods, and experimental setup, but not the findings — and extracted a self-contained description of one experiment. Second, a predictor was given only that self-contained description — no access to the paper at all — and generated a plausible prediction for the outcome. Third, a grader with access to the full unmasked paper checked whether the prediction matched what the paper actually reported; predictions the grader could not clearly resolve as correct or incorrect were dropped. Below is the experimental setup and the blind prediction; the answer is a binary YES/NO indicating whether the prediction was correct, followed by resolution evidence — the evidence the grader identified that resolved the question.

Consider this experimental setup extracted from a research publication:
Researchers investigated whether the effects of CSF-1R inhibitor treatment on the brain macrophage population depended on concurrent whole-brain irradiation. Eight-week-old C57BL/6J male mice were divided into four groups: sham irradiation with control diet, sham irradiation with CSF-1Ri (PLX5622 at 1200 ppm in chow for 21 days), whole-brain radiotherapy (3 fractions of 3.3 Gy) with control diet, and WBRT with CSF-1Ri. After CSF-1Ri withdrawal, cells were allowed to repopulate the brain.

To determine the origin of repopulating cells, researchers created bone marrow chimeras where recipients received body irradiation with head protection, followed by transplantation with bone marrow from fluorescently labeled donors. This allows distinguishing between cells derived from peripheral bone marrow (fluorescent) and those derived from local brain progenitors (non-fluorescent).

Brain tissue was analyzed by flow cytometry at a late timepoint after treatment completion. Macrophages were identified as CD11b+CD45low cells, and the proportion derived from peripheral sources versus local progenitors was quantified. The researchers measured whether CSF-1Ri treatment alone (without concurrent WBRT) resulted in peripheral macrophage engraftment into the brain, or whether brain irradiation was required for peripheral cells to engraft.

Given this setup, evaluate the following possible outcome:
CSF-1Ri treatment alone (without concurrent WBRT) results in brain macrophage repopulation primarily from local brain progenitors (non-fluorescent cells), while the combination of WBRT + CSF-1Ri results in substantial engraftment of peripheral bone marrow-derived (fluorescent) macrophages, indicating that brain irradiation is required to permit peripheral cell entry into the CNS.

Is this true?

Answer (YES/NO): YES